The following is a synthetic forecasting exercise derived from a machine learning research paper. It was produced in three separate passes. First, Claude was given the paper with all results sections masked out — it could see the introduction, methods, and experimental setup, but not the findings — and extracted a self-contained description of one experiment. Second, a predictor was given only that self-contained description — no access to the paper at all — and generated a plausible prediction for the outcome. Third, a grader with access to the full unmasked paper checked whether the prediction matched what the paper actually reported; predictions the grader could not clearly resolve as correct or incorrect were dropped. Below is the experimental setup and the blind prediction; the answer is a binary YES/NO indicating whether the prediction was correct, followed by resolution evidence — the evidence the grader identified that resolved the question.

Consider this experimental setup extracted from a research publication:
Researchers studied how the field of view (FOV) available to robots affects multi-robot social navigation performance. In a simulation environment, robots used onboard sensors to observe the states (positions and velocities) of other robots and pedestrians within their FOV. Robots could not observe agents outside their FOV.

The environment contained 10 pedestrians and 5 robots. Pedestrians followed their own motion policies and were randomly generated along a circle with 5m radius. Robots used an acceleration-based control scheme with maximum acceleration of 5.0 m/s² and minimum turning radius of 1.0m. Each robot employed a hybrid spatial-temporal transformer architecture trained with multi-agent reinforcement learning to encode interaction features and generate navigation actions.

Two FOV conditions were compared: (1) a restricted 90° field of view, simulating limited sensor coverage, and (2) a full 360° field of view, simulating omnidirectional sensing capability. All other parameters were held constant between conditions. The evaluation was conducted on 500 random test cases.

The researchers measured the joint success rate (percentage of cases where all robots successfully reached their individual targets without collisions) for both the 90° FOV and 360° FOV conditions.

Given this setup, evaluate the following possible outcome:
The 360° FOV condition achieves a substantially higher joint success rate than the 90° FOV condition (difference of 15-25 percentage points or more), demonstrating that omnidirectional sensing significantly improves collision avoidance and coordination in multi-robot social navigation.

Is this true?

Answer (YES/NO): NO